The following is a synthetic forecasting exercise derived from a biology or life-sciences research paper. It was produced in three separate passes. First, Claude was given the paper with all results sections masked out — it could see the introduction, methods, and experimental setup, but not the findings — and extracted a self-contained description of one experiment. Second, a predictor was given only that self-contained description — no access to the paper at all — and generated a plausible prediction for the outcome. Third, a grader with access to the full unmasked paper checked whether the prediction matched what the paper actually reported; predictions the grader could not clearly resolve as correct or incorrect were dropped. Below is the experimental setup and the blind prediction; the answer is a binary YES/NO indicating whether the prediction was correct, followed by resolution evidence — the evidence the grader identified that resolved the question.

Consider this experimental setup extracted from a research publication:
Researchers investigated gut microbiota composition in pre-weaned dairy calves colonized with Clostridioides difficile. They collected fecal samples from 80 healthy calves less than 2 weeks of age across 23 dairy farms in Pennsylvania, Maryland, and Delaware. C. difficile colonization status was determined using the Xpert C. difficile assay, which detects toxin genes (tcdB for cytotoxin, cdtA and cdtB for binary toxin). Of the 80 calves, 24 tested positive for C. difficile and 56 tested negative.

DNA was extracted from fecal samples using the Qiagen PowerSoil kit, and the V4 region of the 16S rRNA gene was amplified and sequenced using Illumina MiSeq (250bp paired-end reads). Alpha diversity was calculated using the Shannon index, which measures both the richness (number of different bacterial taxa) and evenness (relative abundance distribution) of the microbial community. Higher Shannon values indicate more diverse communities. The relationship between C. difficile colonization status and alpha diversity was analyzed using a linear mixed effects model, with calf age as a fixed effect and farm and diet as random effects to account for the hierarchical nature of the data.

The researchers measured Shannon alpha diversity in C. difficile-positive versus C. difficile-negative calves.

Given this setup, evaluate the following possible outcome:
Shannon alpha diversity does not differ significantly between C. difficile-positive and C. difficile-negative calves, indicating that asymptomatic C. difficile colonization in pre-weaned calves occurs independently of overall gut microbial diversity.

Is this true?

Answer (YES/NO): YES